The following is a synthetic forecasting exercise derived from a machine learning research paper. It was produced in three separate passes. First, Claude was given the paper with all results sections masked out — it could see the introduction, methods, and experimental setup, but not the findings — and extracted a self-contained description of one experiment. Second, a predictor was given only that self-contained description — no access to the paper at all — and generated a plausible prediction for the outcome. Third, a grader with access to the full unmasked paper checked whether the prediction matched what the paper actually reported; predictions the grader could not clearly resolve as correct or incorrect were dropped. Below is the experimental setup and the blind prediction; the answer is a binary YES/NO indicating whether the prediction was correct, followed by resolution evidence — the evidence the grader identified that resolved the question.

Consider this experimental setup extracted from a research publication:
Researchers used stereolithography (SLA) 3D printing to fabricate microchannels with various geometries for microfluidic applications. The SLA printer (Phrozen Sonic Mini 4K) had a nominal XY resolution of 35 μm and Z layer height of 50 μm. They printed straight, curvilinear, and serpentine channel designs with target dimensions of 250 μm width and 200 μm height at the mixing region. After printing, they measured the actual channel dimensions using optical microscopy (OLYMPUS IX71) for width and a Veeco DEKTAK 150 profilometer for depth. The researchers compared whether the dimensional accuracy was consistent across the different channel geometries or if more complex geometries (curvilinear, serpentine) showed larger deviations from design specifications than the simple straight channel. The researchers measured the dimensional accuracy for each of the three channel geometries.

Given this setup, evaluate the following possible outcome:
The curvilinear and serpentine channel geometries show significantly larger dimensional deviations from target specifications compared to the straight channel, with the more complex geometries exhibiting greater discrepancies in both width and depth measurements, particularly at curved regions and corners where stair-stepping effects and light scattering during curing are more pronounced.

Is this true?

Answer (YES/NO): NO